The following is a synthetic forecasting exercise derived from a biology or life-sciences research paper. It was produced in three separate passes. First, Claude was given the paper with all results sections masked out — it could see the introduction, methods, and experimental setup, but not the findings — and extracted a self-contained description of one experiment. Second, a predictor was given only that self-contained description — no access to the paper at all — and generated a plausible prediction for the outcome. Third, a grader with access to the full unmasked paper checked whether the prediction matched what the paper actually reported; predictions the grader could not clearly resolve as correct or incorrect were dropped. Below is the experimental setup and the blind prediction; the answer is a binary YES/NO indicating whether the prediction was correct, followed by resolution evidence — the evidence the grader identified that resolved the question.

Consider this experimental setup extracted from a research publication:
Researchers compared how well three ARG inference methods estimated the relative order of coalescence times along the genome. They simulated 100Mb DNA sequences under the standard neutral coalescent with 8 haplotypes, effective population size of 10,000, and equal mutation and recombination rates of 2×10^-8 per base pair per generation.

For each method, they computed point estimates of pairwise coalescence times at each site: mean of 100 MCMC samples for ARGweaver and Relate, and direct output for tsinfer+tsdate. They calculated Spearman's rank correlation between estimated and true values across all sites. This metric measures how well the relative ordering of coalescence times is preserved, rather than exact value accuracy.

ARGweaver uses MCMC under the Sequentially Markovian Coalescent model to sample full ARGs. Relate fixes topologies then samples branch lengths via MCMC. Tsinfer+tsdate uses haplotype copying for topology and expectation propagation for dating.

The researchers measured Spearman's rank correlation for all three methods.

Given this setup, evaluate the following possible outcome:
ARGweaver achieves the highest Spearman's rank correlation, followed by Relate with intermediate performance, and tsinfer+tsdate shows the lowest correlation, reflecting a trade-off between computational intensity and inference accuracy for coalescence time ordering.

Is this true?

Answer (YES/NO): NO